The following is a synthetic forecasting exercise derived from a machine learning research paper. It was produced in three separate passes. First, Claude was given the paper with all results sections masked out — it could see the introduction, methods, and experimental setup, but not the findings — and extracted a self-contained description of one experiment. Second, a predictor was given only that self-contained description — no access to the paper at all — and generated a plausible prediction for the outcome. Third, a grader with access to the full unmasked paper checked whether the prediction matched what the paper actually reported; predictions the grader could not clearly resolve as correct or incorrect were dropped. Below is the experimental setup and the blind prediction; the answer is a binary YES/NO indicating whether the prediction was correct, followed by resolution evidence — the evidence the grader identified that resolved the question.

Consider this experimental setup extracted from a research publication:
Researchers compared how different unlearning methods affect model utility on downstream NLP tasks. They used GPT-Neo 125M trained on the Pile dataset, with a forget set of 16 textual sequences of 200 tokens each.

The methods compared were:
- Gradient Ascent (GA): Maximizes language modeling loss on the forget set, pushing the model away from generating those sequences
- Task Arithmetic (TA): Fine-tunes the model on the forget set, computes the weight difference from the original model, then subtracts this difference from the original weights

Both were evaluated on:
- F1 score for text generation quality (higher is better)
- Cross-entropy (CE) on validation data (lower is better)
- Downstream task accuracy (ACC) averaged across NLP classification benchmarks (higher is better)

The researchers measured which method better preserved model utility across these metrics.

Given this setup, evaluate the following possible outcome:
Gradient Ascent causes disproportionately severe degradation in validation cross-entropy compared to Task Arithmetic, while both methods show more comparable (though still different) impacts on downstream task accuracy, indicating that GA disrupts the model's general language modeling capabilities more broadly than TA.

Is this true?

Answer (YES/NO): YES